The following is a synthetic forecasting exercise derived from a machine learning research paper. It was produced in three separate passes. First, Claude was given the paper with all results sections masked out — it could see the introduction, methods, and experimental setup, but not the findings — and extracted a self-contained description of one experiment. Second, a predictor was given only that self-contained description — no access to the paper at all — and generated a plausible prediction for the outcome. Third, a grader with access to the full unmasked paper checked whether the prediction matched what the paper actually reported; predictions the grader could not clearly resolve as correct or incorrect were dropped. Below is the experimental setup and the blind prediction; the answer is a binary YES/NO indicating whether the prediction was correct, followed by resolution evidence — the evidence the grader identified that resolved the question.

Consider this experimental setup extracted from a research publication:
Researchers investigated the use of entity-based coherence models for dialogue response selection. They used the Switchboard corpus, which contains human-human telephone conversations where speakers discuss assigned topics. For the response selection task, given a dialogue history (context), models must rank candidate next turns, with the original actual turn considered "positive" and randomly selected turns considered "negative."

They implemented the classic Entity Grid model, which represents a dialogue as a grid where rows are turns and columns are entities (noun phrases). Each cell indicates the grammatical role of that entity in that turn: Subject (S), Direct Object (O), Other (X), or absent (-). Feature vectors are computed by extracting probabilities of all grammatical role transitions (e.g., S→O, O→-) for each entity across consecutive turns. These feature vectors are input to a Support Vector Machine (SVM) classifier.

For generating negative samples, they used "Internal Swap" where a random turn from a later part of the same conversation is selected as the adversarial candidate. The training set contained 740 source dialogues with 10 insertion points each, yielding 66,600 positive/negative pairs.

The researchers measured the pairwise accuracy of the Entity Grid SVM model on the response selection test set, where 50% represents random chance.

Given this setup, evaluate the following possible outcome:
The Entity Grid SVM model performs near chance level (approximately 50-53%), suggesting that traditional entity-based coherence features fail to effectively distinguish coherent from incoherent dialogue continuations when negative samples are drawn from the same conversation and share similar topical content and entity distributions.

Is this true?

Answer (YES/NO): NO